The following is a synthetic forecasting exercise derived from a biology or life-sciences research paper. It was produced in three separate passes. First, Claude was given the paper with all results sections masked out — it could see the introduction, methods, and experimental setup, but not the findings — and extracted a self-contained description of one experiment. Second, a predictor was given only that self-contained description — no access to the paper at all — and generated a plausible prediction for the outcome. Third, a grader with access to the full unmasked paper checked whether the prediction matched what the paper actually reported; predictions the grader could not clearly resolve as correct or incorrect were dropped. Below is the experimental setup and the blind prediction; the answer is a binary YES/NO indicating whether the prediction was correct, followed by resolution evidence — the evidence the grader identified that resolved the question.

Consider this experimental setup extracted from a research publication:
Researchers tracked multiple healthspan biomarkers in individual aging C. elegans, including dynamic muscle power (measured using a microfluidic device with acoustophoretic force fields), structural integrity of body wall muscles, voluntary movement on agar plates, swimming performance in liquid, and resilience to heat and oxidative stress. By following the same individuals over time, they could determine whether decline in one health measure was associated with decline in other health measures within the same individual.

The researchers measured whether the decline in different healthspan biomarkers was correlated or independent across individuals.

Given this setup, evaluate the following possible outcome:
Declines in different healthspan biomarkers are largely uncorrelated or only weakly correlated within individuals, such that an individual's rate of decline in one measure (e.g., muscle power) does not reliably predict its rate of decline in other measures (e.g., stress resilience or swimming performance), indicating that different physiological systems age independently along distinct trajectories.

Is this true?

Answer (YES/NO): NO